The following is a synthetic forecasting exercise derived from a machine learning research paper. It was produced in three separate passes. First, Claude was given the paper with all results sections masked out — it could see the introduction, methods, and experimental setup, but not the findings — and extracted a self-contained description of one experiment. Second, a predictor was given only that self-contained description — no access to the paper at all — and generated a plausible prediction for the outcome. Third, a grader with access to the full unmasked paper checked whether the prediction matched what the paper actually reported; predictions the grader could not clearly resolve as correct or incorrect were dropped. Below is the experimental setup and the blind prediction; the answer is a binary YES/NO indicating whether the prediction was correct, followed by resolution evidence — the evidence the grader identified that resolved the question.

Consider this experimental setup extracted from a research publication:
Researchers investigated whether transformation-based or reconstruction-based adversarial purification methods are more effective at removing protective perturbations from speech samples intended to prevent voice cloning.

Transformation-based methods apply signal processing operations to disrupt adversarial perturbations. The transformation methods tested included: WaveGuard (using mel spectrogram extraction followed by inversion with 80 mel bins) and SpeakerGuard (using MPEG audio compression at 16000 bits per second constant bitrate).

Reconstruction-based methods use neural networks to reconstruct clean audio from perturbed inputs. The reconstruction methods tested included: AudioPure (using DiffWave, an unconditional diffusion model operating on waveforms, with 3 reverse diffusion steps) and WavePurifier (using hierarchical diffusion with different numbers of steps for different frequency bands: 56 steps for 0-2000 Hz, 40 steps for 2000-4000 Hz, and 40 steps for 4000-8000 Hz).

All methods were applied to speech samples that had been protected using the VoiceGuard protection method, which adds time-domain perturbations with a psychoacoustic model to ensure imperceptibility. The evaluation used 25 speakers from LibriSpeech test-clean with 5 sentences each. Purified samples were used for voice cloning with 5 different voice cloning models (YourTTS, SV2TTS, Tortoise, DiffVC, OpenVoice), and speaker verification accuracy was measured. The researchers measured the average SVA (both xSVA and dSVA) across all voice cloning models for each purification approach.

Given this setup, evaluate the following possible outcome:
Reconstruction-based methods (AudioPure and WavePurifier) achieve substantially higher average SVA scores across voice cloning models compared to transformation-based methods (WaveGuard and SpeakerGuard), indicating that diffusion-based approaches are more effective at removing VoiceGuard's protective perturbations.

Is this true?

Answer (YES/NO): YES